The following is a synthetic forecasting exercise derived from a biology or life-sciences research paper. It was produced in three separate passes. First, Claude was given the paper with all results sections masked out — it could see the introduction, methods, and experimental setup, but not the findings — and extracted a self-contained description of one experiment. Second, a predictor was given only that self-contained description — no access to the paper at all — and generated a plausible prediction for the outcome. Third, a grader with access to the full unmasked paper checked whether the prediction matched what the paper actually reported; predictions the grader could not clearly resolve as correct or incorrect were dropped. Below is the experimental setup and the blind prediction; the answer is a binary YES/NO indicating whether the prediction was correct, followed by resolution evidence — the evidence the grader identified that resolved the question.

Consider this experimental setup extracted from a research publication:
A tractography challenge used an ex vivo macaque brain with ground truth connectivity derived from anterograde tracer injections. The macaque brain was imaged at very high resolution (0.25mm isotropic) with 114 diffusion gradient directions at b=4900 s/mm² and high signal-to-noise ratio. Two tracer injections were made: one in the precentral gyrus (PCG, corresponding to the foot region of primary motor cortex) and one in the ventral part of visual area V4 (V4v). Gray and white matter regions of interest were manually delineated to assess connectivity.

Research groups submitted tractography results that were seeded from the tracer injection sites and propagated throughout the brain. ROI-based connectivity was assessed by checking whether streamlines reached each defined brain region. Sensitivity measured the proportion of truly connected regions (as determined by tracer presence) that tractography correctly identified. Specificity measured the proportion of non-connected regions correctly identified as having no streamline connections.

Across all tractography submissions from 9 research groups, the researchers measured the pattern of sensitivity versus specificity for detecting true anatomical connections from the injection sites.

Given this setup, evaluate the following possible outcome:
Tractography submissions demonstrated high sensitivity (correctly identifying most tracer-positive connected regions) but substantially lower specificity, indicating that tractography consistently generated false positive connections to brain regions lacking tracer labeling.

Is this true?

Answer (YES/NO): NO